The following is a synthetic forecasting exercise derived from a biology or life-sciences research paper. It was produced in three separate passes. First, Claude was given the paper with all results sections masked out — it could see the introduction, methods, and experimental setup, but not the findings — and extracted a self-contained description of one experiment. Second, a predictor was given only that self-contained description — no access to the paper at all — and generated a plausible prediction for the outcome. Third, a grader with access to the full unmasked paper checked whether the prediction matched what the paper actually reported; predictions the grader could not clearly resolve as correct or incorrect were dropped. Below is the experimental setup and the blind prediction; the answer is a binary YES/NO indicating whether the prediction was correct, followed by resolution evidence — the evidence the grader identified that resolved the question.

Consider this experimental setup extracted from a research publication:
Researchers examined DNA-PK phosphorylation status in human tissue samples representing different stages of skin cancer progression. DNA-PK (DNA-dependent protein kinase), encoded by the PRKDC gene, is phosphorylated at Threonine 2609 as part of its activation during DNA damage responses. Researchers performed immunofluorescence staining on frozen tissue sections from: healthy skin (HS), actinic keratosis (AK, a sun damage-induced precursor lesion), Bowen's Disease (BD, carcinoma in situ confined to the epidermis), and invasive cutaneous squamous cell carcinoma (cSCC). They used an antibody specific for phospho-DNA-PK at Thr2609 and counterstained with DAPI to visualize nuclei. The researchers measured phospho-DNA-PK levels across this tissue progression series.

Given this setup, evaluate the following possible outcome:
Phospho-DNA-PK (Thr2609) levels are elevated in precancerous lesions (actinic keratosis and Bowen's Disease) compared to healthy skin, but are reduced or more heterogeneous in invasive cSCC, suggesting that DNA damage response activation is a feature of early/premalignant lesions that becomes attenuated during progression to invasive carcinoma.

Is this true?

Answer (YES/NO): NO